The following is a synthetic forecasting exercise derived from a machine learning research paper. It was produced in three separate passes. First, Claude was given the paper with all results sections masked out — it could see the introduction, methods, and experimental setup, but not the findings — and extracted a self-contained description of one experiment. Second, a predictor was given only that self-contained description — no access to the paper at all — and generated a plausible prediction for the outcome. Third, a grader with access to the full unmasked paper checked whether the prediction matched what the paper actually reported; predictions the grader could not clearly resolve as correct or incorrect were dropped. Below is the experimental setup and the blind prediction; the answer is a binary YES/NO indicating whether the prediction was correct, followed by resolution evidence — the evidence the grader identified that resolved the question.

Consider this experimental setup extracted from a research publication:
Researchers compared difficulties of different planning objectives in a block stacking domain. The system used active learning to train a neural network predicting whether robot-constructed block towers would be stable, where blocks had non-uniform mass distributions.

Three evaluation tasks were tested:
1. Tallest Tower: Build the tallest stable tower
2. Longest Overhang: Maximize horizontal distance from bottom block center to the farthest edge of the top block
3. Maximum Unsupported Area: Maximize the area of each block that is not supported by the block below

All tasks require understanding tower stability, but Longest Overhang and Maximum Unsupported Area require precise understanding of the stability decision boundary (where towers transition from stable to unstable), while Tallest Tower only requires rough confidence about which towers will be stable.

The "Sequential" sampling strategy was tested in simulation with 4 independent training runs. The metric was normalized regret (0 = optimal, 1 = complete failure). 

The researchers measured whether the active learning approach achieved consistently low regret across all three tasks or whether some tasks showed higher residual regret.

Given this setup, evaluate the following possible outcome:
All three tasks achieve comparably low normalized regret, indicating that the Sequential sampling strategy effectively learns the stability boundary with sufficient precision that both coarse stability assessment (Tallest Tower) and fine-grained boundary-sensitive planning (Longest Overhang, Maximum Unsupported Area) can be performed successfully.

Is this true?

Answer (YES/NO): YES